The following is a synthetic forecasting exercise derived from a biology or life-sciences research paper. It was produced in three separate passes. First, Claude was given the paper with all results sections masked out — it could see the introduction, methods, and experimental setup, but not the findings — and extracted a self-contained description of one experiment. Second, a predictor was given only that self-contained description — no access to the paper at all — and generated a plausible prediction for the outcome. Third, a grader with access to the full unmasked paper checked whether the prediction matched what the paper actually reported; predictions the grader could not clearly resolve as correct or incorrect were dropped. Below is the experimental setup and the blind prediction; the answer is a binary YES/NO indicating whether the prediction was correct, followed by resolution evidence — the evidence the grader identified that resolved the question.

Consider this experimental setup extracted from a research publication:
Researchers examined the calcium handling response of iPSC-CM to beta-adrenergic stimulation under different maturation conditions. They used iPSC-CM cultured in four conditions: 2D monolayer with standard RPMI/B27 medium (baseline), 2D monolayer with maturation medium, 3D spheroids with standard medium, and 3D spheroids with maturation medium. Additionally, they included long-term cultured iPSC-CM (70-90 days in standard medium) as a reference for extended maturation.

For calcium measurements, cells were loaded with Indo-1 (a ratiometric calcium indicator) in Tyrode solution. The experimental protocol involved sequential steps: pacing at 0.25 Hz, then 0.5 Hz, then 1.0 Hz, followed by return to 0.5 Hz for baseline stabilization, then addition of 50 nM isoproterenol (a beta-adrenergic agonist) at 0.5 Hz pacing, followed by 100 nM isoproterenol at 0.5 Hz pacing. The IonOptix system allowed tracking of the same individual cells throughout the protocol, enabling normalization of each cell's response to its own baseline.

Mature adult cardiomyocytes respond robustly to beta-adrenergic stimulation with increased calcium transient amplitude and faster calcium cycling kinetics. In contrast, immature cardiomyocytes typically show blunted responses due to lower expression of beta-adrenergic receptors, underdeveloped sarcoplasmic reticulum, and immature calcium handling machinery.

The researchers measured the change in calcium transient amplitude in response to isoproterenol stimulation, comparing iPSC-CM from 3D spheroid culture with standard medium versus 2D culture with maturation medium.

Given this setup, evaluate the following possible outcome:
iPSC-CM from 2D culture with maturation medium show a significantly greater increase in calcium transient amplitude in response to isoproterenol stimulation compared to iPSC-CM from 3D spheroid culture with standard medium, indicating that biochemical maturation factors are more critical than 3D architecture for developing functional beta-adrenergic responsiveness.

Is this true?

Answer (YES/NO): NO